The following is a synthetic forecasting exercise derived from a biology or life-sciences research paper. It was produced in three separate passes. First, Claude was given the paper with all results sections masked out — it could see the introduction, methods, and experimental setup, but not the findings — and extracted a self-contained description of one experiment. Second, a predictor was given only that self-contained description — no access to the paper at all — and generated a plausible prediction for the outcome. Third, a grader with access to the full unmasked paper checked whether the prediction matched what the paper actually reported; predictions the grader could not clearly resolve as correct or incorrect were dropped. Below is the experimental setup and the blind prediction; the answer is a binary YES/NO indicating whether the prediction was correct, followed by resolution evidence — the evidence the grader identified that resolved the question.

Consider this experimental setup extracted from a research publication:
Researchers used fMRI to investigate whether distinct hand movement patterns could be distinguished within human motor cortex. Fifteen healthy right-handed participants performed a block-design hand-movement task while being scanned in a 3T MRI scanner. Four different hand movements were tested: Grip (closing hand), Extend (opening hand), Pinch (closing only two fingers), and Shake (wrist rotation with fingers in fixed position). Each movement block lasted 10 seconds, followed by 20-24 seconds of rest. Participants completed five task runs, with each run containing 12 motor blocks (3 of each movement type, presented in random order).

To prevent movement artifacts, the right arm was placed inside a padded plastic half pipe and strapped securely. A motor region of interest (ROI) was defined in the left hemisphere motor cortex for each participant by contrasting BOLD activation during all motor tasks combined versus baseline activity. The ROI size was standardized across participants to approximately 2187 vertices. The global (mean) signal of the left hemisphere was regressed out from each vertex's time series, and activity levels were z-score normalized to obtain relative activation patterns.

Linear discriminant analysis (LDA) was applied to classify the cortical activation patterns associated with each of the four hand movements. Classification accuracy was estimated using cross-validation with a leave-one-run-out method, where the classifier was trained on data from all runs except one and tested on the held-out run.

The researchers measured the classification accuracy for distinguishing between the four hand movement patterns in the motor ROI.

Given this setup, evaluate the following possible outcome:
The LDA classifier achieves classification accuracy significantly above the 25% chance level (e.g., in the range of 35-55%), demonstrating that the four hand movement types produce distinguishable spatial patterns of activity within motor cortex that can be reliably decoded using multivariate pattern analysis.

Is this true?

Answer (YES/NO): NO